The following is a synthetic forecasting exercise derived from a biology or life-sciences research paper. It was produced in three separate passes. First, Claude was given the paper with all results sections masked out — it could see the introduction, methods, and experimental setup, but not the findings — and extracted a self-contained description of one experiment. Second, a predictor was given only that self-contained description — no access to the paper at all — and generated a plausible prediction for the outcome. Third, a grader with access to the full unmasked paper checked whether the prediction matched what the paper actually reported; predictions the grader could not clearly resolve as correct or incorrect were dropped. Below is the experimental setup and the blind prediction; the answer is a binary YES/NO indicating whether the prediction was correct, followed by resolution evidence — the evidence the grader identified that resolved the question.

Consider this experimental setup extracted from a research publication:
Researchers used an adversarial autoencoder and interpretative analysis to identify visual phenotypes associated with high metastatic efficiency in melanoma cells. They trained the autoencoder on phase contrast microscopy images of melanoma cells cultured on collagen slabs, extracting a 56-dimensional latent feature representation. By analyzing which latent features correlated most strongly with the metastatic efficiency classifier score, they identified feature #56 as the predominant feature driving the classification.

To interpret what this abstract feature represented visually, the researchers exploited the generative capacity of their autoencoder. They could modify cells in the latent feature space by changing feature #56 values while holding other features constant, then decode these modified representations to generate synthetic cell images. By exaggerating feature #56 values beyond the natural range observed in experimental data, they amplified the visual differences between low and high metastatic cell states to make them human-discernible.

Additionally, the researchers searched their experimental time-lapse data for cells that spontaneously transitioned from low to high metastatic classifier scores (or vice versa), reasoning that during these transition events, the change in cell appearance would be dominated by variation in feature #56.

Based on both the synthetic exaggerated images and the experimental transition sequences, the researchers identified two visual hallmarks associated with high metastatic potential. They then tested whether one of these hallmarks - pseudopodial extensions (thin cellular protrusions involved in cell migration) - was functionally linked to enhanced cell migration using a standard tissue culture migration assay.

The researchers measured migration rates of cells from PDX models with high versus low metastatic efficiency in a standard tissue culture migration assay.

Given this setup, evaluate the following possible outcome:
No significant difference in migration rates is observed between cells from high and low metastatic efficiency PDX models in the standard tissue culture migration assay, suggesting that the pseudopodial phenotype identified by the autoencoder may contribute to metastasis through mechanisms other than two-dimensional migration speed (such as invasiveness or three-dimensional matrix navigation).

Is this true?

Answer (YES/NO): YES